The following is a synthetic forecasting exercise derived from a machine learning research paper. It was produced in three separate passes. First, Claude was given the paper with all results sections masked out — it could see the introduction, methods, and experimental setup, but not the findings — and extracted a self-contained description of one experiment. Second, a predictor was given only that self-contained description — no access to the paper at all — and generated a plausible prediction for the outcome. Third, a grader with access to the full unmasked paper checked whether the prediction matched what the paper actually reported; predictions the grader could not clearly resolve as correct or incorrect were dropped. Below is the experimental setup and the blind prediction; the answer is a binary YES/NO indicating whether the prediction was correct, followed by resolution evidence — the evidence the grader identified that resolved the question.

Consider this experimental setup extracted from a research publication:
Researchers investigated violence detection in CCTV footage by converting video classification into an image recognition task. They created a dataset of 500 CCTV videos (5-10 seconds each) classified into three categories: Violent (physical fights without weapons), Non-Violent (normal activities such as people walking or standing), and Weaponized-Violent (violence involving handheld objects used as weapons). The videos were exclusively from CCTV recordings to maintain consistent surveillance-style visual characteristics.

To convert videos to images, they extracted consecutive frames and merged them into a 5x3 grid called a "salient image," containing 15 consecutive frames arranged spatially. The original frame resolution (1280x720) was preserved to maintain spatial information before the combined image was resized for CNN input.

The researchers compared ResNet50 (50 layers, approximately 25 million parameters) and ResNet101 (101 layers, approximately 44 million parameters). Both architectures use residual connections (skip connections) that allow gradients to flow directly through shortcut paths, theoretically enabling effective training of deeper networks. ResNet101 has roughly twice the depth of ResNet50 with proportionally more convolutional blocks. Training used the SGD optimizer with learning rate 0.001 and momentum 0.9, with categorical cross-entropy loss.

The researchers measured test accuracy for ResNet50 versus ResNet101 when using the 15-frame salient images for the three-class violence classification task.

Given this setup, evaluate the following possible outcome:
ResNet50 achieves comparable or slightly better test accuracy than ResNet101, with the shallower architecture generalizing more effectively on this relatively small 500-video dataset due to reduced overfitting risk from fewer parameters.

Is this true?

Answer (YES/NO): NO